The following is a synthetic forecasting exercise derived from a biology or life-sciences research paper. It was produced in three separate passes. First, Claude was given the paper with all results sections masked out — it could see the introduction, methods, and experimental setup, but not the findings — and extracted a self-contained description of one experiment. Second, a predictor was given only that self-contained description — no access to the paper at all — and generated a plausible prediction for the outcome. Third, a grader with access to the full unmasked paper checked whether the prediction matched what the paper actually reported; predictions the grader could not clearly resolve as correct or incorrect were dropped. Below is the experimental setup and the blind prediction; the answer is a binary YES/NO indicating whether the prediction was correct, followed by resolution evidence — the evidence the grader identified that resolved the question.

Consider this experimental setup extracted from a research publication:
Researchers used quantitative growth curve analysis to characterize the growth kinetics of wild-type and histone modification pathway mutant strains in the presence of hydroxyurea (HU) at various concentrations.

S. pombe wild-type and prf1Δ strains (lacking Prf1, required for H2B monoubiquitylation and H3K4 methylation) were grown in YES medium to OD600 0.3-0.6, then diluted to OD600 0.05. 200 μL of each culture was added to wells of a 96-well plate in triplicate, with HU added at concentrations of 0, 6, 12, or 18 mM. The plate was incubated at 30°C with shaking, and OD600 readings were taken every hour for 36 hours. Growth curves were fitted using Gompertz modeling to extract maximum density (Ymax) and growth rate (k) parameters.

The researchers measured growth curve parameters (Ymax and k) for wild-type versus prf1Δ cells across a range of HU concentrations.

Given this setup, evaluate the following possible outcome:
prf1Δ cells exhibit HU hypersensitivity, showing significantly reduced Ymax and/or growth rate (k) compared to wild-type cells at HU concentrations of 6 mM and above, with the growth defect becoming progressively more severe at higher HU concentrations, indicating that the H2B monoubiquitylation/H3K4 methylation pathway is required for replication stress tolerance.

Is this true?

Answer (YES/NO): NO